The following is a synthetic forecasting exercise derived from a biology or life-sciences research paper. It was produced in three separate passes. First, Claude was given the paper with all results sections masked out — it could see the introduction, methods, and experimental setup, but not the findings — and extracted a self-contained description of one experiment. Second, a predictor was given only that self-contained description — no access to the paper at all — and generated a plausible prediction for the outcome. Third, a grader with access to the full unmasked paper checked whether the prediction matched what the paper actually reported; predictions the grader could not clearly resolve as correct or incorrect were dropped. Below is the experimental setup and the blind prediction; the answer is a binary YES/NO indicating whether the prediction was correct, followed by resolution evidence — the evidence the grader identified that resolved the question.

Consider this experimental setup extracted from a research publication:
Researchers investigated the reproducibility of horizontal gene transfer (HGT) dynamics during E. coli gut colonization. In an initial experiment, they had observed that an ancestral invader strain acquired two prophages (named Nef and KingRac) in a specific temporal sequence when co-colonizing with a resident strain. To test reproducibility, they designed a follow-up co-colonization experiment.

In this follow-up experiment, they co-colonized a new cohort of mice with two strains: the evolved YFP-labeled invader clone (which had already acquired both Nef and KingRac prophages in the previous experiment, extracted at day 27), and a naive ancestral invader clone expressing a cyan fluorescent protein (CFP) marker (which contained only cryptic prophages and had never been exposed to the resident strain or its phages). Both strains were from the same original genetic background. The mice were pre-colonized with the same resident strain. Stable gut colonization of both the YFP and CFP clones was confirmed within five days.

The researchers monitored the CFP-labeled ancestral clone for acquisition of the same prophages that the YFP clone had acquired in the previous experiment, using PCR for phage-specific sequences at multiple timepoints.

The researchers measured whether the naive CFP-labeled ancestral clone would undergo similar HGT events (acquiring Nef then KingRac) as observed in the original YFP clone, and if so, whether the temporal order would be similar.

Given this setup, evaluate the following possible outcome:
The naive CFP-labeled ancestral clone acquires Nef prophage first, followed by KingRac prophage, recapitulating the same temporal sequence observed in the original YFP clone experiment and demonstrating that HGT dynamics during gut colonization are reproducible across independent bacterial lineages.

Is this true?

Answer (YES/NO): YES